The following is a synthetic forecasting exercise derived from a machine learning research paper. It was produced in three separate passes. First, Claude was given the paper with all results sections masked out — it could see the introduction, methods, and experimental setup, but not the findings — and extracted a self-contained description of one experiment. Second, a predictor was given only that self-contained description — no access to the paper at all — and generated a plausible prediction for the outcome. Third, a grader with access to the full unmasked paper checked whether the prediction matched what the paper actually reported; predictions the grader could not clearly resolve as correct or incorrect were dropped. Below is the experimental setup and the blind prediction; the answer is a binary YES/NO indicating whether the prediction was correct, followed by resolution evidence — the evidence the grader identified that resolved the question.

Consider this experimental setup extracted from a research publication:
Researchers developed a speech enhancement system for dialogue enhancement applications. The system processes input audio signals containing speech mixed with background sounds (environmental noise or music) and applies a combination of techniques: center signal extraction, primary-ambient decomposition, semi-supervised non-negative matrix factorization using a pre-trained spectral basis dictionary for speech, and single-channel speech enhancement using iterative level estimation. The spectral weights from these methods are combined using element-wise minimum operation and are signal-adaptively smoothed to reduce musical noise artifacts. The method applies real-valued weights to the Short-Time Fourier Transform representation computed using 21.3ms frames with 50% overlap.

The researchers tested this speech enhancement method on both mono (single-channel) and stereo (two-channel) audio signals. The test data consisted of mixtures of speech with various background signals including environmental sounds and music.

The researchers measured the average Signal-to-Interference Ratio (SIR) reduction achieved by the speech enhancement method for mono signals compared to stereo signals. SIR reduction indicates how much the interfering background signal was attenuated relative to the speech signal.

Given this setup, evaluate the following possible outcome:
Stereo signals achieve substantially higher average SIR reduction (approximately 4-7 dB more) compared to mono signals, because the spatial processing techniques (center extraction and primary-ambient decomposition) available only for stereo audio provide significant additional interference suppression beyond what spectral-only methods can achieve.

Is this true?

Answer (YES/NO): NO